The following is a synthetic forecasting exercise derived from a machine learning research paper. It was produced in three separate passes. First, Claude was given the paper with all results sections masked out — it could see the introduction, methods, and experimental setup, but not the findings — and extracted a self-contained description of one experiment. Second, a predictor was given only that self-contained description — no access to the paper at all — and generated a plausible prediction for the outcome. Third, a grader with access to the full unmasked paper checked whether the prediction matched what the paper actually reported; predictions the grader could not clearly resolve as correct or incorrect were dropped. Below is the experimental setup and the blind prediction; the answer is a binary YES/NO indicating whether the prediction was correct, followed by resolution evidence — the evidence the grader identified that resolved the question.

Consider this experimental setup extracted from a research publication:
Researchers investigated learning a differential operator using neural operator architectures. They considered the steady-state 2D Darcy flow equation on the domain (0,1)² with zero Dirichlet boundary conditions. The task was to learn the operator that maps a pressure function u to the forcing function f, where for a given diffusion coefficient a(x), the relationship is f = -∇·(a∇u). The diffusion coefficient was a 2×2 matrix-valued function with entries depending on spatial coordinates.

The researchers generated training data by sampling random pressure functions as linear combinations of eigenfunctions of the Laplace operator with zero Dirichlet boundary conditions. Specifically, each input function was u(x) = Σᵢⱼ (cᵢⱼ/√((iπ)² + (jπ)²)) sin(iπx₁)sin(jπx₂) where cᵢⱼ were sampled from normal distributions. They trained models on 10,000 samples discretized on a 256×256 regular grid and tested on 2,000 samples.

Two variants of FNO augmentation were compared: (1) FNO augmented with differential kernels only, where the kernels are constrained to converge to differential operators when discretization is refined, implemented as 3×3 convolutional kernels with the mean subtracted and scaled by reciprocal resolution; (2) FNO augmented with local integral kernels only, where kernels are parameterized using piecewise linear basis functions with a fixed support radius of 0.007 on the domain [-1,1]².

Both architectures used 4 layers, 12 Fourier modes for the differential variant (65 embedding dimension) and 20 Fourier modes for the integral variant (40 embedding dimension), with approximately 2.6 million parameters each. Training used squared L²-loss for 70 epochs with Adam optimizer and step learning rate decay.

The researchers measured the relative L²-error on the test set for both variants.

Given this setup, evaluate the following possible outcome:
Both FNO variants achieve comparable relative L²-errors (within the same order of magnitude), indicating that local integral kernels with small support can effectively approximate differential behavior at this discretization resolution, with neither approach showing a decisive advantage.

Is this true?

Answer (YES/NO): NO